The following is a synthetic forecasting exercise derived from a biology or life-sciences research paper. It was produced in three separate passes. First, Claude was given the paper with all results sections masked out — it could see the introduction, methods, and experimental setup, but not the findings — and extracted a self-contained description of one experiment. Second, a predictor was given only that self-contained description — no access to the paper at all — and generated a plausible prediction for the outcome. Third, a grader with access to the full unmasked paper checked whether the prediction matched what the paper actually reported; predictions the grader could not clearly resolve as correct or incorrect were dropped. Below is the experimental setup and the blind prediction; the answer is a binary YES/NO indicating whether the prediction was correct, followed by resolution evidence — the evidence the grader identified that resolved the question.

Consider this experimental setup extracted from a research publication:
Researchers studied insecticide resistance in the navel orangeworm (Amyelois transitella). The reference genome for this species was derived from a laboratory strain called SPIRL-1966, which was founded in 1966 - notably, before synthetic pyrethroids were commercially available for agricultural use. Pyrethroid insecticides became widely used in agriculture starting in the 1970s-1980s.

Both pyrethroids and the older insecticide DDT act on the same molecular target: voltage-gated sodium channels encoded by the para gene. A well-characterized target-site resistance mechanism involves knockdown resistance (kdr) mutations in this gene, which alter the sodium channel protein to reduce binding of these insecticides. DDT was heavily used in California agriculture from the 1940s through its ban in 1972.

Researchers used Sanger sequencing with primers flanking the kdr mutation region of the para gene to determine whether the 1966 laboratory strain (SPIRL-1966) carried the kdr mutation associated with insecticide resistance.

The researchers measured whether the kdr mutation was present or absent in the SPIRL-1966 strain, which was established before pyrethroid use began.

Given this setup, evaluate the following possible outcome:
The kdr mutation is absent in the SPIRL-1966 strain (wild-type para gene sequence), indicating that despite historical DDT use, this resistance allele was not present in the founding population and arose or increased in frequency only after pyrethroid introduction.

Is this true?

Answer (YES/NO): NO